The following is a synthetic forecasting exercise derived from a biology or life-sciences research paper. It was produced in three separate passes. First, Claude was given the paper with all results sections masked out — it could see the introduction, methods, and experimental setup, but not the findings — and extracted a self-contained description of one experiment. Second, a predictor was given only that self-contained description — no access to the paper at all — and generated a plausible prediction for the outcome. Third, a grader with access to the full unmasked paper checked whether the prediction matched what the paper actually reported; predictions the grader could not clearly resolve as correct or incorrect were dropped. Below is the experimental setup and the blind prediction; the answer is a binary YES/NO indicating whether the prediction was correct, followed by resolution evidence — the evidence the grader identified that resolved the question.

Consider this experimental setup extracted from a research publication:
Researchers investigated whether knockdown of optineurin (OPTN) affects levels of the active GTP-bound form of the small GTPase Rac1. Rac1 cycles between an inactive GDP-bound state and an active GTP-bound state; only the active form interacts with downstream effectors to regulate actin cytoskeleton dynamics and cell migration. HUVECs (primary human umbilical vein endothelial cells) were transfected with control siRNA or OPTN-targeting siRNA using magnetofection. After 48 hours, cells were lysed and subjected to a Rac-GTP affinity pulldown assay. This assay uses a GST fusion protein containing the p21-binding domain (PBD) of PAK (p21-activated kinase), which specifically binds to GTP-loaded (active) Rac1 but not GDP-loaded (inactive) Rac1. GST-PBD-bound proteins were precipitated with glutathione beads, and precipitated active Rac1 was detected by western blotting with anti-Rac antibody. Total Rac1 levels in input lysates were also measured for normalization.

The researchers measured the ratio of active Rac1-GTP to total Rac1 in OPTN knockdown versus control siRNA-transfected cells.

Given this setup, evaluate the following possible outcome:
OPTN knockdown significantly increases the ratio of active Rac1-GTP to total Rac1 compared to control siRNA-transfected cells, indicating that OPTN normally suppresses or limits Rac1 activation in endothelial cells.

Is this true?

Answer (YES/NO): YES